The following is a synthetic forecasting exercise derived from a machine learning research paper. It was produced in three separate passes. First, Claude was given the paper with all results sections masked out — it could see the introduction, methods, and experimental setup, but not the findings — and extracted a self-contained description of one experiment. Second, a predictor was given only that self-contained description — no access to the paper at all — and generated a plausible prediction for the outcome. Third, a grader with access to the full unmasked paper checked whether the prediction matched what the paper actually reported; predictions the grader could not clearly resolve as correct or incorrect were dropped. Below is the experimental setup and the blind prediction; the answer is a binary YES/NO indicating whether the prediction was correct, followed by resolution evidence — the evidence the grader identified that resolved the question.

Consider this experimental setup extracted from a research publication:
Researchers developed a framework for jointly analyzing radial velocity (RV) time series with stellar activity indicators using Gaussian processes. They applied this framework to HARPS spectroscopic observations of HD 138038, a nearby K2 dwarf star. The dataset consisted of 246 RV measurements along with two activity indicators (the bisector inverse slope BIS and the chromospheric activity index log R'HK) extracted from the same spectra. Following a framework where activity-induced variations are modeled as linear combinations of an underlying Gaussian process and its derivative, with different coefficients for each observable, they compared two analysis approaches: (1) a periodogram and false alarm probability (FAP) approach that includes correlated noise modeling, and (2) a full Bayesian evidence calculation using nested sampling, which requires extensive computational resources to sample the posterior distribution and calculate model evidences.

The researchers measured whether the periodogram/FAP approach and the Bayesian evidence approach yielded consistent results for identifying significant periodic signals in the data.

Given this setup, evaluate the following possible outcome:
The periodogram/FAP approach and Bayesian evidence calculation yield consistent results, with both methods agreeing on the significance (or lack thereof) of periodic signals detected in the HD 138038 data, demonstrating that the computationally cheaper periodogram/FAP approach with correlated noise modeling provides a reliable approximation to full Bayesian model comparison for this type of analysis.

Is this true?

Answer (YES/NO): YES